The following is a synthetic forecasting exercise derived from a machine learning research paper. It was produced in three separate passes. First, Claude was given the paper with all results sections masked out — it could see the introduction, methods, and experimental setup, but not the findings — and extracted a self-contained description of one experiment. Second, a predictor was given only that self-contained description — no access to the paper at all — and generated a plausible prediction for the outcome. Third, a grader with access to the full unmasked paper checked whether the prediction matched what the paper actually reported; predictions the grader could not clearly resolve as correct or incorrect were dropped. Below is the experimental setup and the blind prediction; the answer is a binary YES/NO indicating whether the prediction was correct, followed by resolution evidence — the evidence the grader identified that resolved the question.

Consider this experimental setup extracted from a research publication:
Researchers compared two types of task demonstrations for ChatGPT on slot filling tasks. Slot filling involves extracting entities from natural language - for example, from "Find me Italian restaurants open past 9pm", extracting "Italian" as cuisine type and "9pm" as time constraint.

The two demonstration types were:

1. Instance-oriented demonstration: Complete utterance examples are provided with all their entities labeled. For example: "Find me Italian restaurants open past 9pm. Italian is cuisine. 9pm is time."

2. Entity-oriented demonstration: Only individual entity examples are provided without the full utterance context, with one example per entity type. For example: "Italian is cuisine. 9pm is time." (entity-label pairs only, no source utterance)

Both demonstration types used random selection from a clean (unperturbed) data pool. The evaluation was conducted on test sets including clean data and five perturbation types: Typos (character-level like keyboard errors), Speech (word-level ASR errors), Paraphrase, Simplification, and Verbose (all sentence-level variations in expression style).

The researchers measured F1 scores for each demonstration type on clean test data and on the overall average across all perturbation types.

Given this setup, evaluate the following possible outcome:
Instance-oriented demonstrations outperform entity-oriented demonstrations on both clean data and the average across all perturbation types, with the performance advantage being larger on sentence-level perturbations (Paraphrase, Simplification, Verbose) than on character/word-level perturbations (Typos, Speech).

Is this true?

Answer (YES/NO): NO